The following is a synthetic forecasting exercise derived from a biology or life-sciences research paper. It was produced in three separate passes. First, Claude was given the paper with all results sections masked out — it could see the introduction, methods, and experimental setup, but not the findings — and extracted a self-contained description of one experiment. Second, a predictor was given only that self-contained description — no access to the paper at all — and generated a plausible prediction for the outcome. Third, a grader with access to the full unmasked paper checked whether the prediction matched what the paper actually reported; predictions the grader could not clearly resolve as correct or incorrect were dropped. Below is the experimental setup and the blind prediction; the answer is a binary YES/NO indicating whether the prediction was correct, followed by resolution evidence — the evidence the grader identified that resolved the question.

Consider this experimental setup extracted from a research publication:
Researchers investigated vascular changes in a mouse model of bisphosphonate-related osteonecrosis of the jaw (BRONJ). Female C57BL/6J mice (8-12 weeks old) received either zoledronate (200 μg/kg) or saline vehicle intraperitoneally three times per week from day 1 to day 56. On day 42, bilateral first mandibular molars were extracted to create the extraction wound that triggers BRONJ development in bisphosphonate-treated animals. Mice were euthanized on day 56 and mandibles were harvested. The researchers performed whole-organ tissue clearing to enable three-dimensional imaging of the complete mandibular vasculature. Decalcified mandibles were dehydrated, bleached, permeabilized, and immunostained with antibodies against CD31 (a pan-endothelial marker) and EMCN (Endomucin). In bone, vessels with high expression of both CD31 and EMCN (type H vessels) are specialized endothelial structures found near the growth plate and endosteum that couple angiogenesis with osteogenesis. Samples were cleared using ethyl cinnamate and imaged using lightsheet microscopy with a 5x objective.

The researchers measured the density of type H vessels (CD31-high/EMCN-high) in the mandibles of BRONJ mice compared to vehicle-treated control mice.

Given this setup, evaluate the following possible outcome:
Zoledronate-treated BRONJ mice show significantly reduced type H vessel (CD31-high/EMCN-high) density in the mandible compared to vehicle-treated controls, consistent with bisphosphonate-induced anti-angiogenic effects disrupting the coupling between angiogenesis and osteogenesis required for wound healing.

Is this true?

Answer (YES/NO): YES